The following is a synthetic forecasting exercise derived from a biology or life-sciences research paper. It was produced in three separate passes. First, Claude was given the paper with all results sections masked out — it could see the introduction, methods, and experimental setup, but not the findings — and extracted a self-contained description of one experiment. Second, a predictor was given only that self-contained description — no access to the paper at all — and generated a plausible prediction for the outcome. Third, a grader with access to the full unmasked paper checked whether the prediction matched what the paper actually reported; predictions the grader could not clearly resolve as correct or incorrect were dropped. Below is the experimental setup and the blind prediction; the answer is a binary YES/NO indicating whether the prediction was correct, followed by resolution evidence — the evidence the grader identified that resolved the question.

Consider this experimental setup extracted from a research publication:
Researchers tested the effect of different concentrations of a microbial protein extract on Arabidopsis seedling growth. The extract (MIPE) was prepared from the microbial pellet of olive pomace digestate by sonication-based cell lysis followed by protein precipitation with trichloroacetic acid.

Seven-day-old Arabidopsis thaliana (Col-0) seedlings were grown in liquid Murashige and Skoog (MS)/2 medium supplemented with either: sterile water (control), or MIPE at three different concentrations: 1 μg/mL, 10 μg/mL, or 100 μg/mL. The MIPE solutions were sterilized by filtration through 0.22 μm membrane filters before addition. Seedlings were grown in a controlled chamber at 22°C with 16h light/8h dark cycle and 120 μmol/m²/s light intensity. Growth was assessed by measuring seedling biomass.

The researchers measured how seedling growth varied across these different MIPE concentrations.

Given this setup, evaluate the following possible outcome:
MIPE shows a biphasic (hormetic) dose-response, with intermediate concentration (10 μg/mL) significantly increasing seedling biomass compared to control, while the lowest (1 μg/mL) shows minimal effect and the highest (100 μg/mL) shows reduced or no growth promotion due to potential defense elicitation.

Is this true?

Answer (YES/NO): NO